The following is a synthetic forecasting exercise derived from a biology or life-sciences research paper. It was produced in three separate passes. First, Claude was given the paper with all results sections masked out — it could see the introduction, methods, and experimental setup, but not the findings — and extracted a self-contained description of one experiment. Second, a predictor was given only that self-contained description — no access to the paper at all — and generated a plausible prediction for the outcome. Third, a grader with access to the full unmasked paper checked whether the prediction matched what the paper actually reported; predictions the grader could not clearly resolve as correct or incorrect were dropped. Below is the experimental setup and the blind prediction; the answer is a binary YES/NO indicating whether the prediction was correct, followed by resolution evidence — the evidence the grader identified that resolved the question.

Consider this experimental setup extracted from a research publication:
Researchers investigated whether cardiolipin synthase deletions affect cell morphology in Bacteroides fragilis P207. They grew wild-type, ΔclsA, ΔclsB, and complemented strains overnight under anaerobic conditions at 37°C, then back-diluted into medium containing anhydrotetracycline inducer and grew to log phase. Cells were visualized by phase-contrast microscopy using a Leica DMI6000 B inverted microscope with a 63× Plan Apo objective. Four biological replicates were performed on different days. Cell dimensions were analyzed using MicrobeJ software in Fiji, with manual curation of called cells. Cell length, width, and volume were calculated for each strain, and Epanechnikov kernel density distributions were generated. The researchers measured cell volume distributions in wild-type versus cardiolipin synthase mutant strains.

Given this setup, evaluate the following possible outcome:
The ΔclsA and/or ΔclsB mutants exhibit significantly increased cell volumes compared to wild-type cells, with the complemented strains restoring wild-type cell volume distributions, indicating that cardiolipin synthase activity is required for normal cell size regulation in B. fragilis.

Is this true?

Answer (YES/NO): NO